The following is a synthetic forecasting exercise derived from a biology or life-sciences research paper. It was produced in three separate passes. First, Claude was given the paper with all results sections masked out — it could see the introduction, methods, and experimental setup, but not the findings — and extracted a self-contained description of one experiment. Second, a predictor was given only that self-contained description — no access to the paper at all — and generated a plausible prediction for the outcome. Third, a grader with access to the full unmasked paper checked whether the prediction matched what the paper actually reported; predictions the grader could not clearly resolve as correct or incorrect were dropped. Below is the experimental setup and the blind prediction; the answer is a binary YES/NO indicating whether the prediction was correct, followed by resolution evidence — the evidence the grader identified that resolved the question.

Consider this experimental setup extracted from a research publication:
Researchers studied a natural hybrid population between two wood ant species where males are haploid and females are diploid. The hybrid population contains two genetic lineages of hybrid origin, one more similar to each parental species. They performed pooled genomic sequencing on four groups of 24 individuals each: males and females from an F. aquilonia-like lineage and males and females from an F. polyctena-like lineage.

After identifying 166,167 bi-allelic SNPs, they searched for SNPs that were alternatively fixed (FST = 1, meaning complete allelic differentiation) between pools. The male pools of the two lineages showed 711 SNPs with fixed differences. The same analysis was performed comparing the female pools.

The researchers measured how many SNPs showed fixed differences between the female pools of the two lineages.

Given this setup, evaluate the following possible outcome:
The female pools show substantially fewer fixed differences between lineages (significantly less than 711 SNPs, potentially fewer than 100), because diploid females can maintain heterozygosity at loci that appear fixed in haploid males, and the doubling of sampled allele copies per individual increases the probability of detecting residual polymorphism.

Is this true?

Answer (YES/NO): YES